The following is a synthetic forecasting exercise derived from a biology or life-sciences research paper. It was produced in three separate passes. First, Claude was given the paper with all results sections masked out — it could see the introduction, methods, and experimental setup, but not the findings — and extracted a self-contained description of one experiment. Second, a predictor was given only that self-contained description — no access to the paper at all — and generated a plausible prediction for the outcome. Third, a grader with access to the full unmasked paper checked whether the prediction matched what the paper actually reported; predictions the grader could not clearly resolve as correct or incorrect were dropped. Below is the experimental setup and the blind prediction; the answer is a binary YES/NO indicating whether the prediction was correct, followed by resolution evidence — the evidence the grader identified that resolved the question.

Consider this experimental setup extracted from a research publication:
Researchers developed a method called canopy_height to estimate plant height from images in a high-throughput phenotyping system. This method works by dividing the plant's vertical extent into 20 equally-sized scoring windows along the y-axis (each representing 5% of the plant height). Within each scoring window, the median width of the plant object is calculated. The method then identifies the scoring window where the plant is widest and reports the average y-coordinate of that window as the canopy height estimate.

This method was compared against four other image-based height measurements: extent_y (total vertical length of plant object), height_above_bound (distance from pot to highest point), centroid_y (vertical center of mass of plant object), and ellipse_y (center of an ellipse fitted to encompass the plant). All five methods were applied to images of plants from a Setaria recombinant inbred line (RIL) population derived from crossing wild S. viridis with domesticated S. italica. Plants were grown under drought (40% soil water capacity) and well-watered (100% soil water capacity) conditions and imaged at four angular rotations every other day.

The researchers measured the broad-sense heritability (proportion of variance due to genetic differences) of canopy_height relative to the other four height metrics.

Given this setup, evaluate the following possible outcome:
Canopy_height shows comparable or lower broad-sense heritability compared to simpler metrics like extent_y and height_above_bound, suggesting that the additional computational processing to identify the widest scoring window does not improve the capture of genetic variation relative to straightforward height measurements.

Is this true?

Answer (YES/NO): YES